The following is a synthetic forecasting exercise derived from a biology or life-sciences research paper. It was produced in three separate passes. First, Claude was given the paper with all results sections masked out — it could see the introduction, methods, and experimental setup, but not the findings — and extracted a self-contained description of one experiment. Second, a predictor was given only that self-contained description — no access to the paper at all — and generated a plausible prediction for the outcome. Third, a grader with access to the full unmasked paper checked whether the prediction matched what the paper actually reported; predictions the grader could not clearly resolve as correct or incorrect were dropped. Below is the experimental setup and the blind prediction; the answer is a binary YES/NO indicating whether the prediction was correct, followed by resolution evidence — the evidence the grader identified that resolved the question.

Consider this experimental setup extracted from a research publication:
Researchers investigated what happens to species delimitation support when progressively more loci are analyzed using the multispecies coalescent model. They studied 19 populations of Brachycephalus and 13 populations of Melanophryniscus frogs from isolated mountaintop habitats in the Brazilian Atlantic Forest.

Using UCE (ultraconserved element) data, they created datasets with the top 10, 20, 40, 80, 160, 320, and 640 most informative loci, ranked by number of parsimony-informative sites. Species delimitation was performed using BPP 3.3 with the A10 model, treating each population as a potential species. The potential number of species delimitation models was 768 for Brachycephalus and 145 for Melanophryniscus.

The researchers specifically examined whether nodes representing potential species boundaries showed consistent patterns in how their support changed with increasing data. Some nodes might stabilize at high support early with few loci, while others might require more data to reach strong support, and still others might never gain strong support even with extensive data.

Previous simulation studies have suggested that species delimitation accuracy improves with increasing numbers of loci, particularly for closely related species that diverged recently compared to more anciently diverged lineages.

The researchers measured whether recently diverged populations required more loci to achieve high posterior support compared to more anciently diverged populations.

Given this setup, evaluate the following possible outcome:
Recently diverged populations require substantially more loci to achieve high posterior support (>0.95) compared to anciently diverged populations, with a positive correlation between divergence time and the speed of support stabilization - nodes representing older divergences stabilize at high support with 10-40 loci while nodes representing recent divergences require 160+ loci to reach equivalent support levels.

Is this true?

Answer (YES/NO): NO